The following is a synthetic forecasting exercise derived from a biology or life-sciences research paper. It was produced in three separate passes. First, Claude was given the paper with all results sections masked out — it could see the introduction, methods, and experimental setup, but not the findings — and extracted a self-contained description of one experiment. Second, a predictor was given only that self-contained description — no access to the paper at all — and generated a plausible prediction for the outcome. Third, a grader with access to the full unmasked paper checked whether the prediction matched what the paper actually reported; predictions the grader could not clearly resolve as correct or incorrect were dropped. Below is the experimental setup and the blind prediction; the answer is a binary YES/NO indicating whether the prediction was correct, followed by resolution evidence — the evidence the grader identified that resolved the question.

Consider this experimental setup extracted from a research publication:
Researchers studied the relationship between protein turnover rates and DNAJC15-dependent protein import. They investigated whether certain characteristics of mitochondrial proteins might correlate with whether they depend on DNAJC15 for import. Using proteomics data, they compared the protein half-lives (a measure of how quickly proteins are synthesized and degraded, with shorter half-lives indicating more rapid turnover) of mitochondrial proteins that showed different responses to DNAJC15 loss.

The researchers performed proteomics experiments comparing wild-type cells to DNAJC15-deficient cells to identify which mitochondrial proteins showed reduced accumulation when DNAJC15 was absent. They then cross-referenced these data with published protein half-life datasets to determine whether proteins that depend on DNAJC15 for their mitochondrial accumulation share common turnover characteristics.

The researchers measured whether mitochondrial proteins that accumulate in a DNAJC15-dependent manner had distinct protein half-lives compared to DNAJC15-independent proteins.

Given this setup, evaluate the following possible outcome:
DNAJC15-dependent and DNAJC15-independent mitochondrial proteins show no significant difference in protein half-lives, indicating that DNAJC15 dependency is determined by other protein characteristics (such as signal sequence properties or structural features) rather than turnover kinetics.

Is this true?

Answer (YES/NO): NO